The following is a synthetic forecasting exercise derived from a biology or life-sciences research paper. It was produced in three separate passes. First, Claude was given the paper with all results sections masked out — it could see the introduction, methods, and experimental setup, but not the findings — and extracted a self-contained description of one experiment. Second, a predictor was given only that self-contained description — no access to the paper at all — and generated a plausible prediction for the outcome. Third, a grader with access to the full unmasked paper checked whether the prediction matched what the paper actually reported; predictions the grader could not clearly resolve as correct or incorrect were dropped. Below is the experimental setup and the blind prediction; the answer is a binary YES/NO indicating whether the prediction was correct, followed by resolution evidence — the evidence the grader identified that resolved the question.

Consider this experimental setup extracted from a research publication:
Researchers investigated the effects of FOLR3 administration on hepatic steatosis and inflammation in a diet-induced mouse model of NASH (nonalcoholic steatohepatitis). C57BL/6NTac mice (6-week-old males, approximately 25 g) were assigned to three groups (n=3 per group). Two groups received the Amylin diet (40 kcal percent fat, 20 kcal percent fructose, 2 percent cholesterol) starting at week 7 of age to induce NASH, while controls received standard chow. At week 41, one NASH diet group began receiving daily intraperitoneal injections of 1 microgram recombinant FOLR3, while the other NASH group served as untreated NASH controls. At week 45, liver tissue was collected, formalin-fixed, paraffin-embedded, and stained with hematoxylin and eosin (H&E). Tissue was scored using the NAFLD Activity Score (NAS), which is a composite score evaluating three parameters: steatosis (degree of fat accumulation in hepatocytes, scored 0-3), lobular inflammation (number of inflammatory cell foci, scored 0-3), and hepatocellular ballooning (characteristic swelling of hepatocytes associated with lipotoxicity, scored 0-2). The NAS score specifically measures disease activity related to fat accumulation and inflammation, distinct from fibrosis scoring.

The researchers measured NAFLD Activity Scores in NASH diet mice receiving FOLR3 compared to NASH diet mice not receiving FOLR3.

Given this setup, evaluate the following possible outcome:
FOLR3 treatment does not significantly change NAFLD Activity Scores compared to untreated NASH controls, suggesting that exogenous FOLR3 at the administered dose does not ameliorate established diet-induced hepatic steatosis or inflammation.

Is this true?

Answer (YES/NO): NO